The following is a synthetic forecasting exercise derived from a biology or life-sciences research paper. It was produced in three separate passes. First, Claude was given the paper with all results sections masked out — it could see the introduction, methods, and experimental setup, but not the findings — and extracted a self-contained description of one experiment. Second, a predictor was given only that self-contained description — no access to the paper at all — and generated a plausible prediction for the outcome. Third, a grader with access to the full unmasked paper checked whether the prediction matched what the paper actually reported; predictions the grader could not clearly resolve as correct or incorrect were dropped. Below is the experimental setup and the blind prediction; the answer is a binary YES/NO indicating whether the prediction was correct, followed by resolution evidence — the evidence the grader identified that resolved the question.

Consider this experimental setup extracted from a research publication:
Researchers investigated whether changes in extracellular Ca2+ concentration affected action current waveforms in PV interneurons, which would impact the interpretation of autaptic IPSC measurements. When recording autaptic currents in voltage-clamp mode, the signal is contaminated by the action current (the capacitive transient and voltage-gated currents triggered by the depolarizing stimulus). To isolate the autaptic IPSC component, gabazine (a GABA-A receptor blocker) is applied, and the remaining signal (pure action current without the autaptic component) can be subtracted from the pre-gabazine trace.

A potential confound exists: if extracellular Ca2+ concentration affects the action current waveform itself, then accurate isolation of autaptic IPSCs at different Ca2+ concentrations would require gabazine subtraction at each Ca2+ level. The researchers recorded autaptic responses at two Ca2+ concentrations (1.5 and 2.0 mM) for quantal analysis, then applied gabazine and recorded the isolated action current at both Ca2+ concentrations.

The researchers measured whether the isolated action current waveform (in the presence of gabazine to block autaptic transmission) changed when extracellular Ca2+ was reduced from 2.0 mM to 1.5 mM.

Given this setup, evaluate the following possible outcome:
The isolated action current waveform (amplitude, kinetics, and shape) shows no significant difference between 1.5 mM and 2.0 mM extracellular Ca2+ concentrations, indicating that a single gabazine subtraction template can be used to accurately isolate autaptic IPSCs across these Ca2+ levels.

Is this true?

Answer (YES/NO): NO